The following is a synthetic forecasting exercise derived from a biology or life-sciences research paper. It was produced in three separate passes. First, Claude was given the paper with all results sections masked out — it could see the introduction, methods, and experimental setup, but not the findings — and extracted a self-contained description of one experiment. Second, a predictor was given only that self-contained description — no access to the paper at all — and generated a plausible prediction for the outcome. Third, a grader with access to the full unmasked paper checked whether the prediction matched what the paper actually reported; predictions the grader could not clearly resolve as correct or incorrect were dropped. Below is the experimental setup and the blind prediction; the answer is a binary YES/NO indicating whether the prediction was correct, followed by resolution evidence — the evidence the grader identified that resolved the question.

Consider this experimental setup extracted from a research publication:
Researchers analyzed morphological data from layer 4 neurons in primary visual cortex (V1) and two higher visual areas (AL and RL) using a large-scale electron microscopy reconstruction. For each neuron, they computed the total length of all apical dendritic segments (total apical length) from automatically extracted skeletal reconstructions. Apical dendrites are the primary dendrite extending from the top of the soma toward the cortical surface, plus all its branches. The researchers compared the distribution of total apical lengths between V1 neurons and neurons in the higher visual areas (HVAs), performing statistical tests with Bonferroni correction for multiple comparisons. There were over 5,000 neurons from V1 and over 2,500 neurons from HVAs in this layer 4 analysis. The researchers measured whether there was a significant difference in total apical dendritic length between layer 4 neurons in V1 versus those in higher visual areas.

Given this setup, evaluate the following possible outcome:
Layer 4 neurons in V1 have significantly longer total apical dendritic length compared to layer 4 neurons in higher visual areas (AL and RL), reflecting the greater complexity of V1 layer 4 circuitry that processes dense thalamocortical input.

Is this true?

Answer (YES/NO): NO